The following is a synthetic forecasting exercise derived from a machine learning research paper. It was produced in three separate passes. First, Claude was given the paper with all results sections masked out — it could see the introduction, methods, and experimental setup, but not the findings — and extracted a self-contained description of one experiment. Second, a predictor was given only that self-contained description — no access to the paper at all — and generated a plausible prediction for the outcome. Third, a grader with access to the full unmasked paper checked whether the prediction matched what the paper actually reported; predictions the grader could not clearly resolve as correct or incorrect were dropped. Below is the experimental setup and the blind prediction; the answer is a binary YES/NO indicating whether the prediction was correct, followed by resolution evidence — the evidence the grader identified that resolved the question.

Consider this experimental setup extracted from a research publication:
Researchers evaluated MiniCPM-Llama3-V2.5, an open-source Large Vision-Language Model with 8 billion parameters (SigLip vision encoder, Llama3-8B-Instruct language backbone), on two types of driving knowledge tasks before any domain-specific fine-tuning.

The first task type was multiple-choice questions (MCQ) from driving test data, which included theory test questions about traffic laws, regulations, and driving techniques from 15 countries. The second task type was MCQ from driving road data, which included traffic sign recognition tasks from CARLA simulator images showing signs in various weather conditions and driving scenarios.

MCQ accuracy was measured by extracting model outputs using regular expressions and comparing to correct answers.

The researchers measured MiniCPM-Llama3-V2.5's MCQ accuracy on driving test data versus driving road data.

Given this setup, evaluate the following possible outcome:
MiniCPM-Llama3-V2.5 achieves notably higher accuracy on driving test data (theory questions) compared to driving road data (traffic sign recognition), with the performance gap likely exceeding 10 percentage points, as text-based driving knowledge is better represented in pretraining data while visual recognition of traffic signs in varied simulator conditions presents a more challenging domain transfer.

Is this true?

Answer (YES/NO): NO